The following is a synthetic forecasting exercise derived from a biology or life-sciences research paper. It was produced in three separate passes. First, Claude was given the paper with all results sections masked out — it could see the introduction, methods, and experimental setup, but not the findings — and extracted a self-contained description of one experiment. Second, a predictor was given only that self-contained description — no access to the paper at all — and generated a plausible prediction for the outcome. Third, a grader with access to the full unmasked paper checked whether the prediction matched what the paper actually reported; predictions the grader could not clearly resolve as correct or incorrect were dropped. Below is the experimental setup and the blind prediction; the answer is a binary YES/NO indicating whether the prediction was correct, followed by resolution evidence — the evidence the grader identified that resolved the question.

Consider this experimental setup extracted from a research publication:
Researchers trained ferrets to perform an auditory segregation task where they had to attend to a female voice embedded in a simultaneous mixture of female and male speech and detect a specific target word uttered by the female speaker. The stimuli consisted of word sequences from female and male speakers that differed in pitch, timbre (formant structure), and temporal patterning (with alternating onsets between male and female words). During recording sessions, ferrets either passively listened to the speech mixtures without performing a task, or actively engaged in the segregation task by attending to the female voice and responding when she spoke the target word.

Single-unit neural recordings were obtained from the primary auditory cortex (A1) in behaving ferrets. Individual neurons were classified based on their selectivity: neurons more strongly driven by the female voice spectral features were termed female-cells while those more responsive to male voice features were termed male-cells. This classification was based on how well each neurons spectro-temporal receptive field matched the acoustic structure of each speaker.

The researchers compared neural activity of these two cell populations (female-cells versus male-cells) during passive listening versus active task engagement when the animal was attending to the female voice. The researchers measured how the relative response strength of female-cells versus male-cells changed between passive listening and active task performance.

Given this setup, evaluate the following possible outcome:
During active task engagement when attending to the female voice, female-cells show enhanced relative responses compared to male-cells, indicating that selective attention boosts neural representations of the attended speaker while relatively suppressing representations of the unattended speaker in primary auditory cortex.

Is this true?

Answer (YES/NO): YES